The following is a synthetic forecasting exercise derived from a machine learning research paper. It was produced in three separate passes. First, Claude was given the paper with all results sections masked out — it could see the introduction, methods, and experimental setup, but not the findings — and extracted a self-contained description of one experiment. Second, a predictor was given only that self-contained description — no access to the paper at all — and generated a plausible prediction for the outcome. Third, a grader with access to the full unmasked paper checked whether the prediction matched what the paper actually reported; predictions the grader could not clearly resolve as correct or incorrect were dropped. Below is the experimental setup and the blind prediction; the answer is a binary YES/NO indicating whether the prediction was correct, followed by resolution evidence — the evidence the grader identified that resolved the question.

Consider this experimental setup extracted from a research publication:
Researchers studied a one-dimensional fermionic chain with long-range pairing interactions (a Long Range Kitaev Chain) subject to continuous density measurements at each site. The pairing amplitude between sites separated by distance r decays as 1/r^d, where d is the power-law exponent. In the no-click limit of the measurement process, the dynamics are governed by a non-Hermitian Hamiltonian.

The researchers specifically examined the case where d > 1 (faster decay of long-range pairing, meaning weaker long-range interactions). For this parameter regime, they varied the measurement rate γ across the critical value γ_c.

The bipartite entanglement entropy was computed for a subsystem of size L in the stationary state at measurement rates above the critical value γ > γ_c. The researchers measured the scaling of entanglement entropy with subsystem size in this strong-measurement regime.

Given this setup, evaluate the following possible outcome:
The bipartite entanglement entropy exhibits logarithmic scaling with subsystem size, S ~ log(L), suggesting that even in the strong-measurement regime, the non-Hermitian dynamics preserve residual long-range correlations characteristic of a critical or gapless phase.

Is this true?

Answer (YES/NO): NO